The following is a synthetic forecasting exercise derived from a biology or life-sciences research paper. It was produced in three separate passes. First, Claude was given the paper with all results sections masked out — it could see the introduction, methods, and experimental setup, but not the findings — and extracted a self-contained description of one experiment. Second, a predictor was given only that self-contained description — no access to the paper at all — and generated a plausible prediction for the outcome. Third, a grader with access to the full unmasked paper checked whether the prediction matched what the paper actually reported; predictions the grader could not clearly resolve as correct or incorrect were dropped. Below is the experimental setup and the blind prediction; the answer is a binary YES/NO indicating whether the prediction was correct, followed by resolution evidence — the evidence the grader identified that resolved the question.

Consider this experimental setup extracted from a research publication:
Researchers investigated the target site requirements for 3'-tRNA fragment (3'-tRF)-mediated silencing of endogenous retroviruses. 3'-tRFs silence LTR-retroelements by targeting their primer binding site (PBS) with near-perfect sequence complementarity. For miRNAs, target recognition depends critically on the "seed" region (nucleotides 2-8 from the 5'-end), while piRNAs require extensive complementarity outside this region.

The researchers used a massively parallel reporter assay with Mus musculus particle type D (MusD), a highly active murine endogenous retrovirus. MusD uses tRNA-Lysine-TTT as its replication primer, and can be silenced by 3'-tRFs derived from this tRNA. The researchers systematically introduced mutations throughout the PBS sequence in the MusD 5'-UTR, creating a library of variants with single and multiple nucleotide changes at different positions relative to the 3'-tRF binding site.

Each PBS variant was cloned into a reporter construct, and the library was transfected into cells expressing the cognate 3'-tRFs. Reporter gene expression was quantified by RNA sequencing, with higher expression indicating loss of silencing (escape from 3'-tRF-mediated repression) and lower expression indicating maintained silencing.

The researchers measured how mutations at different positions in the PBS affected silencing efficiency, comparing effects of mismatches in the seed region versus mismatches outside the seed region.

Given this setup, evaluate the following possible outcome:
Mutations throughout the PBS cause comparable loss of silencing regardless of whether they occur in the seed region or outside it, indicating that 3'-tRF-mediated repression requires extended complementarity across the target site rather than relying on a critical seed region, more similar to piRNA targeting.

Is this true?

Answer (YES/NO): NO